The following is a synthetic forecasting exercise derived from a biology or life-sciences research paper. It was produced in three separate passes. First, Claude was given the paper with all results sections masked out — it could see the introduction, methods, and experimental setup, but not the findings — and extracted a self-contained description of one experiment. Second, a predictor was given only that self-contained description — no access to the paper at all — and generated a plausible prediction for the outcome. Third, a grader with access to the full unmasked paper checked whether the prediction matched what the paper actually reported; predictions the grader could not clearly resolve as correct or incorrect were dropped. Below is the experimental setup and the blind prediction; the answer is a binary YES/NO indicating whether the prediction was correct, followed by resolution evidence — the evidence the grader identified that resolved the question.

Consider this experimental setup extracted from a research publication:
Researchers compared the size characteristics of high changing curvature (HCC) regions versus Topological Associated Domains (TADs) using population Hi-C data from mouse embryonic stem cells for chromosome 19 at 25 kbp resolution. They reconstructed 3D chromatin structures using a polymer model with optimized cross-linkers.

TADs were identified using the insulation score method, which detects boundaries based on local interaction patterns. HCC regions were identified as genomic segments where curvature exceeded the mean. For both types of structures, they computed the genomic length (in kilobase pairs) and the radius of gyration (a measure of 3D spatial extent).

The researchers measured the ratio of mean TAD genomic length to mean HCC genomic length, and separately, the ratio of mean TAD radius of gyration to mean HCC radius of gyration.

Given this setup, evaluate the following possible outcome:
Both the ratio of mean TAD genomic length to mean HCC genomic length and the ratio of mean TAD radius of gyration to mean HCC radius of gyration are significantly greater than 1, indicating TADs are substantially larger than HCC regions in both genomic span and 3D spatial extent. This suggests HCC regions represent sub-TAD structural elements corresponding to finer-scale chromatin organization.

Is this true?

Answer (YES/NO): NO